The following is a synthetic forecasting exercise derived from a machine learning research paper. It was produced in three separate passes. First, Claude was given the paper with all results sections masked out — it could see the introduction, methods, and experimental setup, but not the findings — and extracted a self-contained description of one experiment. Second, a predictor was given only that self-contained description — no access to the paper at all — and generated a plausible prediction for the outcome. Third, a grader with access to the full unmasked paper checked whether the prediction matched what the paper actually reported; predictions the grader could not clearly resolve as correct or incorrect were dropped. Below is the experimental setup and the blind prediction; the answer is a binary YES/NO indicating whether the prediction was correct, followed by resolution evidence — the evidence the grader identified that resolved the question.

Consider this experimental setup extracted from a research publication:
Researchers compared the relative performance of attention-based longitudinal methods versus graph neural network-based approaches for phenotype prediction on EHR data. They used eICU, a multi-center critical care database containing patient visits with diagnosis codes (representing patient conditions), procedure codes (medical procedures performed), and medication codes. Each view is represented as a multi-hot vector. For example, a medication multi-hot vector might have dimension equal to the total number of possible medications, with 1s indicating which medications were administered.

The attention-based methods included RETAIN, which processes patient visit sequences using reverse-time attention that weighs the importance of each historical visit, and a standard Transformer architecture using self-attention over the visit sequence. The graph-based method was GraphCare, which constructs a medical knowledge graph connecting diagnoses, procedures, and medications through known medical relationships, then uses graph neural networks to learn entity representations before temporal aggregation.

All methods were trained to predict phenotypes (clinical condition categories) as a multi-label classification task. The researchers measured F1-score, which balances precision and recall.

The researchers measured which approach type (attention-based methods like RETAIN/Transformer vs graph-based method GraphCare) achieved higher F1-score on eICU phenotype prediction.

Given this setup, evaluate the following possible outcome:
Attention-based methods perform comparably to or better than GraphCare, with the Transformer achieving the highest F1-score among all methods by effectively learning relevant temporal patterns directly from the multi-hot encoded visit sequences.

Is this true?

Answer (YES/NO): NO